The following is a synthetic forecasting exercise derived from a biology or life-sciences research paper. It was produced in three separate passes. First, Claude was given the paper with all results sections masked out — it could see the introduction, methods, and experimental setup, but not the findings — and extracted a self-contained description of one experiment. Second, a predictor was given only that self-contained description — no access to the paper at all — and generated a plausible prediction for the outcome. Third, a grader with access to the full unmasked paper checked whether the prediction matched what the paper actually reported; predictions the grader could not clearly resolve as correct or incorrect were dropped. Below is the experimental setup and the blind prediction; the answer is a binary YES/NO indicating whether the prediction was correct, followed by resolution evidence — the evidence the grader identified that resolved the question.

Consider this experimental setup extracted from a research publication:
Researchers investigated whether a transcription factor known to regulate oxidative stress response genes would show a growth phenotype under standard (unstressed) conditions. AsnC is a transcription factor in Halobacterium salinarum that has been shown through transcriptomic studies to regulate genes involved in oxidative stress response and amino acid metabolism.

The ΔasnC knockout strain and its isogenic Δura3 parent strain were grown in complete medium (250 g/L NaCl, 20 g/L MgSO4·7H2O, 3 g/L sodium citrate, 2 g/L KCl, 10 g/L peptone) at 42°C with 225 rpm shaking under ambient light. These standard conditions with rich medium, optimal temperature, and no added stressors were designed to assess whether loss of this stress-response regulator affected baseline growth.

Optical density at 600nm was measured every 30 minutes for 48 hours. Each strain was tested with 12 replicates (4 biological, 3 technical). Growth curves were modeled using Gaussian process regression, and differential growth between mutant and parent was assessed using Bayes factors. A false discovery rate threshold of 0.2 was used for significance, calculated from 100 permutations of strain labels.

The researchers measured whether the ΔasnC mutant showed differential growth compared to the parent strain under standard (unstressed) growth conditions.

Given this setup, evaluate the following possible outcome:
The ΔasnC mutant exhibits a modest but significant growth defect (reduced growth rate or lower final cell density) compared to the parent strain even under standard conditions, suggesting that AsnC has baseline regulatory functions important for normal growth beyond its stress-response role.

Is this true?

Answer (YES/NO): YES